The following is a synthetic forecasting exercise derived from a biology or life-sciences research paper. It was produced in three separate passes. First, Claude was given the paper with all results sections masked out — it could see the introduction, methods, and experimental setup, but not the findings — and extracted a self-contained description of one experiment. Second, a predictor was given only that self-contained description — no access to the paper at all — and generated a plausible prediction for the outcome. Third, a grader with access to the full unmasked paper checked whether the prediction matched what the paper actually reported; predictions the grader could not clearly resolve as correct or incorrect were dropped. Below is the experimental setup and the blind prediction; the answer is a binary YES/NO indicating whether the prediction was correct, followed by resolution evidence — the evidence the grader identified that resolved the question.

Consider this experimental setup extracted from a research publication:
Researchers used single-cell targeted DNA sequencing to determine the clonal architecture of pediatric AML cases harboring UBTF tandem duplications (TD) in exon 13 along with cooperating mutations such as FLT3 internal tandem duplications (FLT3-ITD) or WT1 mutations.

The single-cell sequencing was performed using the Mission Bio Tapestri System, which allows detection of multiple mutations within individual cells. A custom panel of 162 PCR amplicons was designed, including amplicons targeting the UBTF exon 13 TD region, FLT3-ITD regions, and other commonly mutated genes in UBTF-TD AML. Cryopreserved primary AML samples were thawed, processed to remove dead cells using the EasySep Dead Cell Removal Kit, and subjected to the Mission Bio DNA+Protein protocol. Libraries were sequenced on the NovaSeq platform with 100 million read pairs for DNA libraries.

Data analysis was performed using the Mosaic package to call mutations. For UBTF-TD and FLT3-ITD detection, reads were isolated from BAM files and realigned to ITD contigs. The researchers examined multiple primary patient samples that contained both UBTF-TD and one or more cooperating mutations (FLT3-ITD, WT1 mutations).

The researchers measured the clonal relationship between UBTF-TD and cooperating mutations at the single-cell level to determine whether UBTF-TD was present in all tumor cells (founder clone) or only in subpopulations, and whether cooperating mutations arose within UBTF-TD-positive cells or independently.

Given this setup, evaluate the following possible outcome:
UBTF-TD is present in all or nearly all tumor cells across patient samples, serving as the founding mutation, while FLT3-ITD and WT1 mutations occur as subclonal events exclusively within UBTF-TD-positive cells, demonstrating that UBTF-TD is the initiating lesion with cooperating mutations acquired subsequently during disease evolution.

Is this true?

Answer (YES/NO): YES